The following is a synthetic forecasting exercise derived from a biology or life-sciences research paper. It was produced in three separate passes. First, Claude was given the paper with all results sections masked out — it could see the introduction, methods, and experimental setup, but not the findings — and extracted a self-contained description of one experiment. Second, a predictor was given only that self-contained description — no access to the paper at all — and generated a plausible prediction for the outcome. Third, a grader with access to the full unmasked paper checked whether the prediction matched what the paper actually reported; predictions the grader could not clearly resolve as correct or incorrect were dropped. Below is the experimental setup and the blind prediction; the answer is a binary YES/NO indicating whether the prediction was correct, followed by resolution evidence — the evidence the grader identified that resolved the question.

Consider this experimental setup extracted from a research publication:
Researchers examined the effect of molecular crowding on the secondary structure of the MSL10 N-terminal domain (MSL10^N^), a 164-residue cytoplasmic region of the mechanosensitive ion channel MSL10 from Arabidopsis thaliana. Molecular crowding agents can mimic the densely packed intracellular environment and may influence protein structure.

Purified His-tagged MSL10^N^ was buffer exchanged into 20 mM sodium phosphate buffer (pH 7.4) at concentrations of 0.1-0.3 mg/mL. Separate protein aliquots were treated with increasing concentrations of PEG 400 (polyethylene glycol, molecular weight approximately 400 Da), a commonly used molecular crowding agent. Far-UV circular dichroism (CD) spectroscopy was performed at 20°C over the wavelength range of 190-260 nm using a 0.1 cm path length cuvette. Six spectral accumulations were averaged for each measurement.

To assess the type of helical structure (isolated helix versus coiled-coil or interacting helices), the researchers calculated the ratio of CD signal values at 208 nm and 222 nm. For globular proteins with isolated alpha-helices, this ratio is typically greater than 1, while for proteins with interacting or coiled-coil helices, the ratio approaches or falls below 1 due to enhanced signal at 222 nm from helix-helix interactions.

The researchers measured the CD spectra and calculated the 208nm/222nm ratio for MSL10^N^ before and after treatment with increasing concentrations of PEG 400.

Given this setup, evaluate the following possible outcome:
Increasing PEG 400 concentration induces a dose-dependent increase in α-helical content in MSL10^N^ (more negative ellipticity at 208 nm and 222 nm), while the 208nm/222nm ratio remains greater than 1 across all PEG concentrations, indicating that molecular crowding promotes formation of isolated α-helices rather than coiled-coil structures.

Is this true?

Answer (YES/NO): NO